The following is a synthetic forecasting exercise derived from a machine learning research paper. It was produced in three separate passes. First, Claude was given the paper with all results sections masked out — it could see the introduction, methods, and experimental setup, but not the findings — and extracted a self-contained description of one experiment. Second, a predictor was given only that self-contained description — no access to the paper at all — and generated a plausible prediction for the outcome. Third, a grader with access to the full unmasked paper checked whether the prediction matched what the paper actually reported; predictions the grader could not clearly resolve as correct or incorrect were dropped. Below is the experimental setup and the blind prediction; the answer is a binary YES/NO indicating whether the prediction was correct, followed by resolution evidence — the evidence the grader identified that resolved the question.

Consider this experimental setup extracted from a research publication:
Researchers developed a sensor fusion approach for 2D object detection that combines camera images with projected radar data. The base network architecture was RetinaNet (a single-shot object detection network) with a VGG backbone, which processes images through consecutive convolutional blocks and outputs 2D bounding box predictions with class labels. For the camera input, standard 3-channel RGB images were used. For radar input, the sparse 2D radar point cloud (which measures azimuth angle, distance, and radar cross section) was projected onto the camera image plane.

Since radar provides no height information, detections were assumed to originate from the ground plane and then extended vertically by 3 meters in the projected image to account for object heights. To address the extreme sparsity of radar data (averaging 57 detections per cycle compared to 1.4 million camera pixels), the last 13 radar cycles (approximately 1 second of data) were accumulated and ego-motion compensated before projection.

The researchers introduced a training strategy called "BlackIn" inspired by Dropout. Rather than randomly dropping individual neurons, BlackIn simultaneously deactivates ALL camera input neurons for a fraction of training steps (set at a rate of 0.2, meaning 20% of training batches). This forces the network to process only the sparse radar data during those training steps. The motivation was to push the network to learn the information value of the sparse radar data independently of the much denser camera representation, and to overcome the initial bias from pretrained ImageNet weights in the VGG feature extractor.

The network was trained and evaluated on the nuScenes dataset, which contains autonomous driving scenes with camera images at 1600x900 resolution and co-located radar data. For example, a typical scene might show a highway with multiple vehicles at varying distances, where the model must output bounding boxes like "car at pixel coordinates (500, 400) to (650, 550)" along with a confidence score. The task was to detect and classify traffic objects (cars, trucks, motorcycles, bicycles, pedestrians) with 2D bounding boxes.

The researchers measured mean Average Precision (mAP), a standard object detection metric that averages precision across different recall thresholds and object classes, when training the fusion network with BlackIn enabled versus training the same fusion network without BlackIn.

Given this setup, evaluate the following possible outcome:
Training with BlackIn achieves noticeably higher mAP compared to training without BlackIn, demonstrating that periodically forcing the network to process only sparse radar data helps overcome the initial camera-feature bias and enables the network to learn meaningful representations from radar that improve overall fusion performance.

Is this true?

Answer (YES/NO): NO